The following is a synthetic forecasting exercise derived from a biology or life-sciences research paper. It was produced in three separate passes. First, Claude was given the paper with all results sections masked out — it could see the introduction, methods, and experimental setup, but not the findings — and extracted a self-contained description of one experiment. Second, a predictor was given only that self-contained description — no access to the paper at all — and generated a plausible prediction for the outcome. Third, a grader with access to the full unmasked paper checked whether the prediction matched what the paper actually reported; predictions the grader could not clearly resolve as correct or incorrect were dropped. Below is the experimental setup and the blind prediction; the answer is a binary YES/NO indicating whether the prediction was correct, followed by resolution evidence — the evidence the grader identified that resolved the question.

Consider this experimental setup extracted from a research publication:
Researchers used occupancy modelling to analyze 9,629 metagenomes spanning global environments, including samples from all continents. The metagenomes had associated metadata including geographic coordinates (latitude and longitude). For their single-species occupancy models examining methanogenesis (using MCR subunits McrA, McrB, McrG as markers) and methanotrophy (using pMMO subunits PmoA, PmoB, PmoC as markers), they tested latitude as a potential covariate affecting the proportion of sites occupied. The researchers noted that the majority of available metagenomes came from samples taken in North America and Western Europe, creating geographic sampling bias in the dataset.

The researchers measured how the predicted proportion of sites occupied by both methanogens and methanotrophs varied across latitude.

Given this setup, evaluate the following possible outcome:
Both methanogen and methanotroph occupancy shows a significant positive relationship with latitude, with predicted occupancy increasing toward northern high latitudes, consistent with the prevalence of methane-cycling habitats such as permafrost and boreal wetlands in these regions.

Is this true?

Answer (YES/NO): NO